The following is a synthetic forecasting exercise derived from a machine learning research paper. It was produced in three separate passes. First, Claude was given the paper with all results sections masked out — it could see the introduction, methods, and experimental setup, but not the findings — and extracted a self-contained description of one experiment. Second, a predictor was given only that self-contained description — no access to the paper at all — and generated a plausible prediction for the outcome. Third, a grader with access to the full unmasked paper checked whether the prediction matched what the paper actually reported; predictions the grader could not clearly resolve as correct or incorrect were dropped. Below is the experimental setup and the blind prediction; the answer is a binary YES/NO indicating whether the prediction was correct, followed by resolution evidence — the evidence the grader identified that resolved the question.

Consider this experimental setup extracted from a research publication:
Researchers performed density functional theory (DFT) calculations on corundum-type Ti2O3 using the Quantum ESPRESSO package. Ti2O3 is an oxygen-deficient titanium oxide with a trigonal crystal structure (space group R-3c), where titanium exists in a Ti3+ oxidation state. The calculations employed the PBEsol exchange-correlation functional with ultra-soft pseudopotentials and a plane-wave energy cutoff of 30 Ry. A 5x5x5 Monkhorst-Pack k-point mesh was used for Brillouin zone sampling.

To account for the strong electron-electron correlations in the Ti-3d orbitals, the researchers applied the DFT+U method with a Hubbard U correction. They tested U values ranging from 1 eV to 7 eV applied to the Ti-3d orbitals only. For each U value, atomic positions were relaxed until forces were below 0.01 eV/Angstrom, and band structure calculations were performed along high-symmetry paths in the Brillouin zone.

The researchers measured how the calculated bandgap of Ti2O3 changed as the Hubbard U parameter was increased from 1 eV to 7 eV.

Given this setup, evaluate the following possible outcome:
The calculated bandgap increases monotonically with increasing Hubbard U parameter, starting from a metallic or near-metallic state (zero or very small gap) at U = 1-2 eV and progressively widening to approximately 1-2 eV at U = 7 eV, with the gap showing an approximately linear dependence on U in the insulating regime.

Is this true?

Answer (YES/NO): YES